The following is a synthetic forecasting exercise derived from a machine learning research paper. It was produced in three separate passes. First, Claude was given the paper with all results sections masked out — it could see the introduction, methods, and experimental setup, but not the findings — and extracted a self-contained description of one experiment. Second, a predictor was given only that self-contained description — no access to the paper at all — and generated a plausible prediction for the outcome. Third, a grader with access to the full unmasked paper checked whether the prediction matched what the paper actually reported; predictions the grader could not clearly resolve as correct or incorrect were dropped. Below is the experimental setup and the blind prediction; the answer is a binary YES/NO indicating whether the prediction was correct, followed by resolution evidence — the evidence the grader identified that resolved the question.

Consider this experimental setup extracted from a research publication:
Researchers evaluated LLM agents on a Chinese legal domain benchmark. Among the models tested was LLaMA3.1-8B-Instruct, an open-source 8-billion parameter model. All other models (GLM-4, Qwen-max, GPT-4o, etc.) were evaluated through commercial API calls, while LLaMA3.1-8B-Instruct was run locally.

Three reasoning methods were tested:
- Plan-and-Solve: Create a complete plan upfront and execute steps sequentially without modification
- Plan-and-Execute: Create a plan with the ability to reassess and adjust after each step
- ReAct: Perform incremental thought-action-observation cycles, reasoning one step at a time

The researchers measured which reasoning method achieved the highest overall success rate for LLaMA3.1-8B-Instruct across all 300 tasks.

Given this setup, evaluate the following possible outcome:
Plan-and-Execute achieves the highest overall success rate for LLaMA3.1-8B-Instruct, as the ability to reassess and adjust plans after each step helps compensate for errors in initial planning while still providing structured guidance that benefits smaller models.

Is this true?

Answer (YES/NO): NO